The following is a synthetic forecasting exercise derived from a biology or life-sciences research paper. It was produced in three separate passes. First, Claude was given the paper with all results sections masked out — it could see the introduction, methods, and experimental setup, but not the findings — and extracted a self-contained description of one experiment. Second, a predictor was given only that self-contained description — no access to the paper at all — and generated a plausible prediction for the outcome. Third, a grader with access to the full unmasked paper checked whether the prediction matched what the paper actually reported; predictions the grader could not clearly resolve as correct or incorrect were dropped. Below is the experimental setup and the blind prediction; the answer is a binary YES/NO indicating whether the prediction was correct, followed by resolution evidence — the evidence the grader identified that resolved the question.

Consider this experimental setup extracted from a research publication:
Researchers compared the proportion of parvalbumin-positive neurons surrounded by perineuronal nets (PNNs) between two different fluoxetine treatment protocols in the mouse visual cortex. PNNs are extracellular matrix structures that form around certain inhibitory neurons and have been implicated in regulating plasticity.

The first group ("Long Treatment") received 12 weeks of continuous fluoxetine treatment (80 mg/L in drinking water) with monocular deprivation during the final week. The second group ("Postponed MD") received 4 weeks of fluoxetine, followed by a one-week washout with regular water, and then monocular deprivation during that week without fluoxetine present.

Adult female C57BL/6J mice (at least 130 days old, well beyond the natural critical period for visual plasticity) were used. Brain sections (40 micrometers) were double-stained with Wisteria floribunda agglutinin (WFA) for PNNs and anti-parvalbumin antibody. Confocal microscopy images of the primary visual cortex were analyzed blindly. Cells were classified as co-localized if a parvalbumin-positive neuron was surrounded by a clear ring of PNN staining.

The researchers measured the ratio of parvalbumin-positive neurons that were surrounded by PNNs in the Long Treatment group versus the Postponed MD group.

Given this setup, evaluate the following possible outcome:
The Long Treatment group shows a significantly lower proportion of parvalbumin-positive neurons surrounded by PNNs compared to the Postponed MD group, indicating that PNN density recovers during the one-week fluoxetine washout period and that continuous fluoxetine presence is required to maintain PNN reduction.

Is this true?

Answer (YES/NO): NO